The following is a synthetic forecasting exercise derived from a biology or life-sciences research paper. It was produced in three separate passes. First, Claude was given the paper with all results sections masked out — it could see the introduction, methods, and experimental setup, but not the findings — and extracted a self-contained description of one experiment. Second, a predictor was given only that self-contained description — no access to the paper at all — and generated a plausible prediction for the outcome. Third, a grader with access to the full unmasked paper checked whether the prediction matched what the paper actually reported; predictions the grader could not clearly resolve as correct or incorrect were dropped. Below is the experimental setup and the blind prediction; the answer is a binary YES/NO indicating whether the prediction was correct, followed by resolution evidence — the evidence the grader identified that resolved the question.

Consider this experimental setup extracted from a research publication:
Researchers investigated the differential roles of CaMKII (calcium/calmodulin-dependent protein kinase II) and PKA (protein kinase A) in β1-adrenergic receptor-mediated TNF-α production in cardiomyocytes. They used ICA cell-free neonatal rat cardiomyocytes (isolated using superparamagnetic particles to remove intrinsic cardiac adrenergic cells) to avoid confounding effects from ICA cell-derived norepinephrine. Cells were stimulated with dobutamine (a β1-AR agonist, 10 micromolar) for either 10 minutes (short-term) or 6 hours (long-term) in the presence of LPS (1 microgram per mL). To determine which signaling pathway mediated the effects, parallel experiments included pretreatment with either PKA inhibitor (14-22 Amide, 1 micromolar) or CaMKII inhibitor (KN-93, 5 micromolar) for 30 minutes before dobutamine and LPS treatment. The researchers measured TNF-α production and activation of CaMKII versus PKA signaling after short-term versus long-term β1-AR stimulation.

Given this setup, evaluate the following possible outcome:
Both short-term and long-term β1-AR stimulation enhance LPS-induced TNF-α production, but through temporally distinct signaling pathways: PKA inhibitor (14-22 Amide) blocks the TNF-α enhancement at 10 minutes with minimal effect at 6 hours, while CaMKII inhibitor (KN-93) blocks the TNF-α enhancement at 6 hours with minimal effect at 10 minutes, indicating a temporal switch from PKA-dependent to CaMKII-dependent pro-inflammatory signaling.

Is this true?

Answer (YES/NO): NO